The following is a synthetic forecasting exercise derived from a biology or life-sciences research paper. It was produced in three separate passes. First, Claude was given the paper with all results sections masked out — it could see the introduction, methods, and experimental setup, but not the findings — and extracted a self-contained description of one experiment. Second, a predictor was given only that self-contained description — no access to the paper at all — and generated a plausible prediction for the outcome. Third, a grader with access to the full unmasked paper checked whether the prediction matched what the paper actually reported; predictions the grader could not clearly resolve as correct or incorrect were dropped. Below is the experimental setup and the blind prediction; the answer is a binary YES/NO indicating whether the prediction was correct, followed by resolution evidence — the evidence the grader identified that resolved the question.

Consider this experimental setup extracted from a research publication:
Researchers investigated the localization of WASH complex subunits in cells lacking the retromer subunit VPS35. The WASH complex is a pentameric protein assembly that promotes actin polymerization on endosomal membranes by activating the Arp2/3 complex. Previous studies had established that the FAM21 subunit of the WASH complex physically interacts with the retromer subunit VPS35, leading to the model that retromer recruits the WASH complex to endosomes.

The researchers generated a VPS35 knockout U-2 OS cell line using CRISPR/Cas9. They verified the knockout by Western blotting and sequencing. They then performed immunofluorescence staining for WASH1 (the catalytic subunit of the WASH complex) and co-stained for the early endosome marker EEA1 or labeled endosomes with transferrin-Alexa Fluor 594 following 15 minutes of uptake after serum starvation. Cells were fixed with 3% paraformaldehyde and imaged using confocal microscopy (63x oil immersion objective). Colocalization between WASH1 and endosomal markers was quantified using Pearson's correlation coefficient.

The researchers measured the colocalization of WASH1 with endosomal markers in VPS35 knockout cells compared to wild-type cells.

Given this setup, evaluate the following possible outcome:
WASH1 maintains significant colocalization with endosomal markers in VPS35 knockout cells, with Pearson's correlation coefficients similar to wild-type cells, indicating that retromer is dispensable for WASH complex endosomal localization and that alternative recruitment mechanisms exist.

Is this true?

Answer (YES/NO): YES